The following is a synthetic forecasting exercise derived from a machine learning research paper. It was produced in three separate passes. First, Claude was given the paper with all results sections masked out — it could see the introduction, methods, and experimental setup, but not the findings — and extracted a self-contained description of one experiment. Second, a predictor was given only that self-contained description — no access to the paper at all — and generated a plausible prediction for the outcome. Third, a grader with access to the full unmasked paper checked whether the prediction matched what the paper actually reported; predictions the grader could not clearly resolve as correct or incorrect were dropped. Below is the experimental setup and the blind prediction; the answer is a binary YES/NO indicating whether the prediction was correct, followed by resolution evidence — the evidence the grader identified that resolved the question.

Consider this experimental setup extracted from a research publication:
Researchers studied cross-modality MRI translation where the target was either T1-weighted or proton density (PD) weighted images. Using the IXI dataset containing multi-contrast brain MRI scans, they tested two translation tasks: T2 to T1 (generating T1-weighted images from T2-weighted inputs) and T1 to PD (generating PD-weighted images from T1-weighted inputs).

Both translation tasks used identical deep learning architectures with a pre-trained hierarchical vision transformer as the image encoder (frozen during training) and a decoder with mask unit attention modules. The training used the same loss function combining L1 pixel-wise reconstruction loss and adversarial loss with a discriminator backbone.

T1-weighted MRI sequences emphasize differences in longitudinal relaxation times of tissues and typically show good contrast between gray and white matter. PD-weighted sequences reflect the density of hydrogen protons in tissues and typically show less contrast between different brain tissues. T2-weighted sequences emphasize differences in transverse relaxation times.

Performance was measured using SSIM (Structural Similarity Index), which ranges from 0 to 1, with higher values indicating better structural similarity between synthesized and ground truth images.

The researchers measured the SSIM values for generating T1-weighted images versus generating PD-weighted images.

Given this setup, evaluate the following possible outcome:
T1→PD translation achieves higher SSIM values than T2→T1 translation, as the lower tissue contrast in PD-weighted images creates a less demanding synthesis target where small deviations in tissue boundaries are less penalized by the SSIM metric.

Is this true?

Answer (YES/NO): NO